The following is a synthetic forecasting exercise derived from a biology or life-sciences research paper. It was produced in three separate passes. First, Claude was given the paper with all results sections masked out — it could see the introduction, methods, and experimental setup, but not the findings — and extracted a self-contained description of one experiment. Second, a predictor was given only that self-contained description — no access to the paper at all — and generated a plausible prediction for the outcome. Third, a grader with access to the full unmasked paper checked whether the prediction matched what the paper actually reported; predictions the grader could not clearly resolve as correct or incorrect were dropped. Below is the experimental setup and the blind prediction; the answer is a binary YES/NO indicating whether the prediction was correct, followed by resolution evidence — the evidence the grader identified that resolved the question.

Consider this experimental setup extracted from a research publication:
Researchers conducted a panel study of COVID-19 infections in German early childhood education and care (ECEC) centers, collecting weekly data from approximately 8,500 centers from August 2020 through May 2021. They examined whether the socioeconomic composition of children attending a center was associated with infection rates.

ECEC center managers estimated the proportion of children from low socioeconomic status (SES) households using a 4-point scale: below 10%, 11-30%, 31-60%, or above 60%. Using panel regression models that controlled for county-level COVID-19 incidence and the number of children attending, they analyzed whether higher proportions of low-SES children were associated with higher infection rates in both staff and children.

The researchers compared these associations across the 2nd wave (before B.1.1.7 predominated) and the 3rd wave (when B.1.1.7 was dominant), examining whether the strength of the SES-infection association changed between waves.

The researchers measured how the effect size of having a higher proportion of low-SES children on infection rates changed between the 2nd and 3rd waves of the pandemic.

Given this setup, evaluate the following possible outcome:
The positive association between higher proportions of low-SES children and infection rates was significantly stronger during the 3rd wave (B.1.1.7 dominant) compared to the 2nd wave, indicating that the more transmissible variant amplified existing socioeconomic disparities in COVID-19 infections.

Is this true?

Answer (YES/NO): NO